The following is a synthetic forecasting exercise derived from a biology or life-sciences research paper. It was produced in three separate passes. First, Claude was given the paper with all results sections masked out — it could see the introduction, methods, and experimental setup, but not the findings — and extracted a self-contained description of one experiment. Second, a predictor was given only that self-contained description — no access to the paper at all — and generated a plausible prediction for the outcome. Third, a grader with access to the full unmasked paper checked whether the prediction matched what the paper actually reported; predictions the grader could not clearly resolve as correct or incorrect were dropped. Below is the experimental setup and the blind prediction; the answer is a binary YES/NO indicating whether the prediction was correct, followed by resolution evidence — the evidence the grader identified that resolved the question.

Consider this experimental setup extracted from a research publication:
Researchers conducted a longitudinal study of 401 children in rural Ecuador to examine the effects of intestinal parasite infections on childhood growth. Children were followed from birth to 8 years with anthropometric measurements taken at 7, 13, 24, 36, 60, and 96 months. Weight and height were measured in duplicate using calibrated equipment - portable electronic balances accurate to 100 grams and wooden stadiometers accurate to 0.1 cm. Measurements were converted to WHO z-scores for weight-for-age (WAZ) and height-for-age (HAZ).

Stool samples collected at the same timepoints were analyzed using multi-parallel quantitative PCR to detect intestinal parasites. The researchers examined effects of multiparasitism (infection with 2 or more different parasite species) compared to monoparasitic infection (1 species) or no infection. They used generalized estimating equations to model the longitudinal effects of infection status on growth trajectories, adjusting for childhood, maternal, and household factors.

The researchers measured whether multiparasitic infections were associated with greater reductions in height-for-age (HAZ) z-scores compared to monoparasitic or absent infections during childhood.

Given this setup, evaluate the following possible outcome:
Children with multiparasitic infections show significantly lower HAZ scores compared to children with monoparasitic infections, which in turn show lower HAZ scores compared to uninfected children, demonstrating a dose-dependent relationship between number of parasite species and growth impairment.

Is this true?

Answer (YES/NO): NO